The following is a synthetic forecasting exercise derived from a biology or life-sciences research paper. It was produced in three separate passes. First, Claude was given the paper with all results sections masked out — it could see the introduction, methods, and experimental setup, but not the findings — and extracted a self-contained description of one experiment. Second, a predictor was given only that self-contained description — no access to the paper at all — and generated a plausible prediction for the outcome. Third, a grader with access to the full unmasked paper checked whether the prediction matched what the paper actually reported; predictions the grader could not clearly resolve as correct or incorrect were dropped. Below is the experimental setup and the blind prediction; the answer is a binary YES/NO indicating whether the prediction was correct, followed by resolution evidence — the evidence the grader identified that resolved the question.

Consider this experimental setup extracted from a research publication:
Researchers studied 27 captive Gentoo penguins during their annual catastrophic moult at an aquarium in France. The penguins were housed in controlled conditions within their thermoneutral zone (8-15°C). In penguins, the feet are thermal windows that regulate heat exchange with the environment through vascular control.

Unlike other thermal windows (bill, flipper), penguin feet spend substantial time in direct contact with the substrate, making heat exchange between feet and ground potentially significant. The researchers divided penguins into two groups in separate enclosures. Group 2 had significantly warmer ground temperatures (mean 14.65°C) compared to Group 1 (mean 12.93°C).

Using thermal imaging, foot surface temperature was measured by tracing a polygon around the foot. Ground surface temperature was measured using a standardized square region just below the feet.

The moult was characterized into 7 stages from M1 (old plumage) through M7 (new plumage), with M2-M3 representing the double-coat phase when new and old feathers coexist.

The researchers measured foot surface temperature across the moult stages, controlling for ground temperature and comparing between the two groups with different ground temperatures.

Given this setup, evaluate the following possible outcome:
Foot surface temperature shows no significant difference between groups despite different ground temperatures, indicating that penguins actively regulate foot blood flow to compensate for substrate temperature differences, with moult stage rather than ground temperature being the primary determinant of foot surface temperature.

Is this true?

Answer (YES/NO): NO